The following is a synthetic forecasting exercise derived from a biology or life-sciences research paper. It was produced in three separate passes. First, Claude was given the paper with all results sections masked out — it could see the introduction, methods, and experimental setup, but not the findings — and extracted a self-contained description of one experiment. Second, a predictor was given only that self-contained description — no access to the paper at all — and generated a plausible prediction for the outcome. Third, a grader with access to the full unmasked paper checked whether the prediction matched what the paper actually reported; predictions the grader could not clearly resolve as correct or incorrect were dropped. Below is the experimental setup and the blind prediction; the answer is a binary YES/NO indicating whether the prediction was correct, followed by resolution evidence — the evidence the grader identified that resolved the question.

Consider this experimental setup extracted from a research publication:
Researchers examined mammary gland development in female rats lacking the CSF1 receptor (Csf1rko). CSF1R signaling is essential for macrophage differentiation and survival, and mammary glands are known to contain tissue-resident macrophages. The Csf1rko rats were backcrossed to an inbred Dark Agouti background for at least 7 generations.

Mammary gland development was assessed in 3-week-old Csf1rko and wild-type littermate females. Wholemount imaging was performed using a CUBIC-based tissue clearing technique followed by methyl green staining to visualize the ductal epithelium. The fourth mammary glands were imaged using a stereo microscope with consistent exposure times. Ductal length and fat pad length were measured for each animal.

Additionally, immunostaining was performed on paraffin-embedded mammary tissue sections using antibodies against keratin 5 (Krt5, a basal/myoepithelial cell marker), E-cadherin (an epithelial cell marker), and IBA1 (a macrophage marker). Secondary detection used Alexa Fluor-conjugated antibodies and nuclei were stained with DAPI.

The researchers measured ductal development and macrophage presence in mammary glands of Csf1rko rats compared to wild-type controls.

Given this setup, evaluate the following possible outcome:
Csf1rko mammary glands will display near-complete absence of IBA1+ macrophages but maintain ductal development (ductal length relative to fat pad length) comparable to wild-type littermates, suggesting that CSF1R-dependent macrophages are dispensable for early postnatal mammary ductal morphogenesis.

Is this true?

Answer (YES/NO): NO